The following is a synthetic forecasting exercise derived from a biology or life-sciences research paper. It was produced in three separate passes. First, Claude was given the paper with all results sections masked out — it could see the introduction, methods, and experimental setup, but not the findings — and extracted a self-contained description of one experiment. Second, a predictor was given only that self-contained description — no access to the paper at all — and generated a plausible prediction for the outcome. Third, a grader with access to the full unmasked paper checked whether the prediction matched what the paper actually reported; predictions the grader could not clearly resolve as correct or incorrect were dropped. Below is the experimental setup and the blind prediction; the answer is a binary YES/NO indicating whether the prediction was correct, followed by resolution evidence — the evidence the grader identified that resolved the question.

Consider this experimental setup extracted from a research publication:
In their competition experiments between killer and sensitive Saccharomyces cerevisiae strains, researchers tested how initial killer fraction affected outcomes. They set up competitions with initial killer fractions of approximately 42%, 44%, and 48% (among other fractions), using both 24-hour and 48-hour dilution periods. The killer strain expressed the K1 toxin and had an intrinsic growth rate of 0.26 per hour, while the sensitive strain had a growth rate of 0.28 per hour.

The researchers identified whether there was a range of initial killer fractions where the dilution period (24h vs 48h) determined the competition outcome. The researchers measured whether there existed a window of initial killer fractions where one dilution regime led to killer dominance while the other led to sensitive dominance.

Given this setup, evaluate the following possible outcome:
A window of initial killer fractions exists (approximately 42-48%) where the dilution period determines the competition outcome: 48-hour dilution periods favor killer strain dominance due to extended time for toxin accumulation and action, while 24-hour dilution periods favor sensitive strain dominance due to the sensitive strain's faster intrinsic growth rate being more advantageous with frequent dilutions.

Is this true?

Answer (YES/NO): NO